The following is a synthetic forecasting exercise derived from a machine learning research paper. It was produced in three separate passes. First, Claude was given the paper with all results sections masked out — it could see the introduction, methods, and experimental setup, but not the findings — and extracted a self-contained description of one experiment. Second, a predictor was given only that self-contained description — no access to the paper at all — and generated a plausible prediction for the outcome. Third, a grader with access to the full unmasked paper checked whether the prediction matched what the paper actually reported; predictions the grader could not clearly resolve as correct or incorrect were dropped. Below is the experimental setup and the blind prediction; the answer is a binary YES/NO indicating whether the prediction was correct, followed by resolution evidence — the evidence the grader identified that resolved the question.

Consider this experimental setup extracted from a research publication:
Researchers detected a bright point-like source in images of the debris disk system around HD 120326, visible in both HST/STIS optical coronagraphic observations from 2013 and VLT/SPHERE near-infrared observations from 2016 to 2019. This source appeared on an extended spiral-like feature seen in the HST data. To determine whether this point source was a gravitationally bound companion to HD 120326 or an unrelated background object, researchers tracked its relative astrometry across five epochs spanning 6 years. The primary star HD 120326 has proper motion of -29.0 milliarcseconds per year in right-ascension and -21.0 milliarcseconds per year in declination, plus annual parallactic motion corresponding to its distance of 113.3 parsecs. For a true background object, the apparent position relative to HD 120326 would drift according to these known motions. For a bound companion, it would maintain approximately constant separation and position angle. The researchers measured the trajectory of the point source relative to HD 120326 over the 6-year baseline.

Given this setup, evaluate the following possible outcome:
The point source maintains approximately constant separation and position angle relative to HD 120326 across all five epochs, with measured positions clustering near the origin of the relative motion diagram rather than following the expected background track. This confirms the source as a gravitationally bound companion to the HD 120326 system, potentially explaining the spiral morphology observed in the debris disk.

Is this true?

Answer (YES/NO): NO